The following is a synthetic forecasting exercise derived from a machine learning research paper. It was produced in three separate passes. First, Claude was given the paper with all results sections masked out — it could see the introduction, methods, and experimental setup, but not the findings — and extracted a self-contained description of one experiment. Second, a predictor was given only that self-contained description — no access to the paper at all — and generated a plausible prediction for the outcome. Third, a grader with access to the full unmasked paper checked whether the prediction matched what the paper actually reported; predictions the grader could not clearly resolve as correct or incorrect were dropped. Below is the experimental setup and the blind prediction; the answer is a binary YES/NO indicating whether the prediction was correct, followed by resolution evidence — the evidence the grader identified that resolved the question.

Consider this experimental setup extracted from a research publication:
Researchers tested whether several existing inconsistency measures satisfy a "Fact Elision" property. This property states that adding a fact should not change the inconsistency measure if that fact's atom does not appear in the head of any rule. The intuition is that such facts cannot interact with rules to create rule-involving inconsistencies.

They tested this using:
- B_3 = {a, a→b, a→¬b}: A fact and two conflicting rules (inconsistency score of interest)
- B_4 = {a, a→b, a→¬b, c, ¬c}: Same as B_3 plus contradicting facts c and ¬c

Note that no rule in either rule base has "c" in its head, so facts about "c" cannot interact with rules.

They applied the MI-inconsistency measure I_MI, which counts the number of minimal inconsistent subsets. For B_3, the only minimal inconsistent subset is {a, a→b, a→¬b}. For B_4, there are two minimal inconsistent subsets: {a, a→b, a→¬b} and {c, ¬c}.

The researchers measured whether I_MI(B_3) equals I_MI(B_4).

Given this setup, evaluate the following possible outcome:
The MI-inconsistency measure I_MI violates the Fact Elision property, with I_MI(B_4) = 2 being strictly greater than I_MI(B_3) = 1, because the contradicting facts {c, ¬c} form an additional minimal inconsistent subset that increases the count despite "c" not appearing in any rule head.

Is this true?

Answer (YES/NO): YES